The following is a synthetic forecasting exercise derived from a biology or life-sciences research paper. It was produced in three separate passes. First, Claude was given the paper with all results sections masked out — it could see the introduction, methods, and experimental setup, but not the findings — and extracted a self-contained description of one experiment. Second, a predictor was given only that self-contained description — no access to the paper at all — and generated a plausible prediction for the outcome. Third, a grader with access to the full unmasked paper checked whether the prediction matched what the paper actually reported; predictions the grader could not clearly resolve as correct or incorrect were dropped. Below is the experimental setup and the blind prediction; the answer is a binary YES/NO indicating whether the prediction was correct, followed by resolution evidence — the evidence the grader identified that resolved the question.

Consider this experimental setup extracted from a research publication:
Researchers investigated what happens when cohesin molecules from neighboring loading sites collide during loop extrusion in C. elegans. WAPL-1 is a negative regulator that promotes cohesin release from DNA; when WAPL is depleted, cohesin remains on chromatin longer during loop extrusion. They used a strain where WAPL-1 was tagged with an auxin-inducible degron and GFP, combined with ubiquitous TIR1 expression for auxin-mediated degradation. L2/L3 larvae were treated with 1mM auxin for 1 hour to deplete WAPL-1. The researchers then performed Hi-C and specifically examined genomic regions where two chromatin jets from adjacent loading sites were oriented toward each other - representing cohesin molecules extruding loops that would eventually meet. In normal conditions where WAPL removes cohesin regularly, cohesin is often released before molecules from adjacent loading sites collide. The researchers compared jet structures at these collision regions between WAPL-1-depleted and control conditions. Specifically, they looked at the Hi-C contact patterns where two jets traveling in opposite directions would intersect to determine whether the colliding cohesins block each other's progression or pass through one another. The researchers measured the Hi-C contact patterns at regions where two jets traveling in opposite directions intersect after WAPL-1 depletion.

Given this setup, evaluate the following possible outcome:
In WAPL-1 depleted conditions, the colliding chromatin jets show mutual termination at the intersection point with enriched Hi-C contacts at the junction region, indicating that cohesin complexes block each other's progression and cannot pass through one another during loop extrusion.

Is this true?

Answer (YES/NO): NO